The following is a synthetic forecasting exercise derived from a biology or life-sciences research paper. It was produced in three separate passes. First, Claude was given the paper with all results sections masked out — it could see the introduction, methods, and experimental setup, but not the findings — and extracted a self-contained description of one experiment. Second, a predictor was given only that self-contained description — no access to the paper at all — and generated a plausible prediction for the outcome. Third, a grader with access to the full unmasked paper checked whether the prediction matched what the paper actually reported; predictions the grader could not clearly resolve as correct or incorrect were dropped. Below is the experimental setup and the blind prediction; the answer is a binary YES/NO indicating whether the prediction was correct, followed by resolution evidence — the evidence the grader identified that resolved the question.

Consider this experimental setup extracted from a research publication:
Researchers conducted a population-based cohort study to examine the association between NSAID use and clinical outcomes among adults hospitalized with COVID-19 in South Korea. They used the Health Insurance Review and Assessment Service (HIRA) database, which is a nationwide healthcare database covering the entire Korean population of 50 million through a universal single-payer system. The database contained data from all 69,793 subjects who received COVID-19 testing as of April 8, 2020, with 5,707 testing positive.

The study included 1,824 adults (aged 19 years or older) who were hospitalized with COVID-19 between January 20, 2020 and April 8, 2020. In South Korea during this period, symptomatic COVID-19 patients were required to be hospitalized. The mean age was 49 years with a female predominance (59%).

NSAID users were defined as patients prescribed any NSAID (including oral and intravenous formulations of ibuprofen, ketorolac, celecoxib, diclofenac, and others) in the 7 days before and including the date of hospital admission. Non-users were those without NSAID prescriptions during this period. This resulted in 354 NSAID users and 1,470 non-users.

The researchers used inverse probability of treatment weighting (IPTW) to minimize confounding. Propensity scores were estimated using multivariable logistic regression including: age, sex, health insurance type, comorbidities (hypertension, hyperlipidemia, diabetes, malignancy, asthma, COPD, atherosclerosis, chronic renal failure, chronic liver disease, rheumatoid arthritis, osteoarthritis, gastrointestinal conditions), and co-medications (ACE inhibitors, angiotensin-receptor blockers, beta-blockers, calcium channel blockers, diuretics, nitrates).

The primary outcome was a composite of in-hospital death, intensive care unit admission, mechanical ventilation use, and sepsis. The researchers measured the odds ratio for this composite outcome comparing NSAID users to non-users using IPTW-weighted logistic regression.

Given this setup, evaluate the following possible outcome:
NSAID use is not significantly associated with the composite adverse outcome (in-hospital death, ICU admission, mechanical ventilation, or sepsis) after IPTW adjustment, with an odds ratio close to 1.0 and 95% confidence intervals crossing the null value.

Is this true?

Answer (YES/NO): NO